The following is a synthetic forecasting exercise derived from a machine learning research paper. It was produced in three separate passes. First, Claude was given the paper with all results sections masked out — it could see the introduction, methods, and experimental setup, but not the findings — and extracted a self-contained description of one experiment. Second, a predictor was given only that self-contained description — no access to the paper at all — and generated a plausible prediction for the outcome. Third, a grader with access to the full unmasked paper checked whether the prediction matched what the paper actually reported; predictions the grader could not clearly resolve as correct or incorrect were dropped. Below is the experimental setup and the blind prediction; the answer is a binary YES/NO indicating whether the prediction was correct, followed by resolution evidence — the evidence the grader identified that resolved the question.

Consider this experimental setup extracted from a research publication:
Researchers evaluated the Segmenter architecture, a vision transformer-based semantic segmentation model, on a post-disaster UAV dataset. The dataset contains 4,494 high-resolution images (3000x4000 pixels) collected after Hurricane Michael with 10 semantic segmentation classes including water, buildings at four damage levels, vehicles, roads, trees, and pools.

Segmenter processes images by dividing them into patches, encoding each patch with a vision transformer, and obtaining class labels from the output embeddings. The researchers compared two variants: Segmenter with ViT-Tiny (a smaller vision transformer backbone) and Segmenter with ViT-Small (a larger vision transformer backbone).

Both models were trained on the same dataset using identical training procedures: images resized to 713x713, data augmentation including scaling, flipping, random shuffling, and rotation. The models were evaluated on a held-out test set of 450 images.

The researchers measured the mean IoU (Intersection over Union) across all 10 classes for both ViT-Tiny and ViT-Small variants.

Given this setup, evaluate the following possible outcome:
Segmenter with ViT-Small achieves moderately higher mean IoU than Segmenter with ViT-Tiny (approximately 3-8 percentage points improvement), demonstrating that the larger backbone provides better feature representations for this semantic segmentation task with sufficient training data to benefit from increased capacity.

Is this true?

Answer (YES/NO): NO